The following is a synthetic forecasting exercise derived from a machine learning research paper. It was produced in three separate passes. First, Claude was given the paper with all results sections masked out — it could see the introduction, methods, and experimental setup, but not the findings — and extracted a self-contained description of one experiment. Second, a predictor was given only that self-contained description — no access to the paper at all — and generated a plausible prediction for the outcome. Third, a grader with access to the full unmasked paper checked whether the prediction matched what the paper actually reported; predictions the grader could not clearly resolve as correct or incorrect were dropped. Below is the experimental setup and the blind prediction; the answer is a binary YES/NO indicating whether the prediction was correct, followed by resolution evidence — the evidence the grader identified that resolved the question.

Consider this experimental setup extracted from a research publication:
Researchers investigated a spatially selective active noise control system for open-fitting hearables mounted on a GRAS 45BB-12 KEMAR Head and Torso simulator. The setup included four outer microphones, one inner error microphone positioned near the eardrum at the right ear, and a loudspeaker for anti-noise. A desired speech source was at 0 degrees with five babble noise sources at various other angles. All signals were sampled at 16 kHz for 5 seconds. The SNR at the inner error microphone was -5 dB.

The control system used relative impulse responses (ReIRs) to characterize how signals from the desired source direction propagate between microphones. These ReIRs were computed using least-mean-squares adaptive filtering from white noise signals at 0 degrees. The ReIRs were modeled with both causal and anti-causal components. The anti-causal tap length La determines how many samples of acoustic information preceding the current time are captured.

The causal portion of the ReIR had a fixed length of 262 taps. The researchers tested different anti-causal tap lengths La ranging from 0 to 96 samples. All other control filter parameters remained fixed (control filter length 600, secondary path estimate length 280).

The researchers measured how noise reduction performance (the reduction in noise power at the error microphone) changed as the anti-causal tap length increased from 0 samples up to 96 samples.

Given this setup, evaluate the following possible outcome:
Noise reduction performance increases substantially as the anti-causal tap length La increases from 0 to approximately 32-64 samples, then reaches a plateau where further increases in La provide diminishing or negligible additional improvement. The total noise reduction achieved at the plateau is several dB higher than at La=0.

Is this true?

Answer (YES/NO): NO